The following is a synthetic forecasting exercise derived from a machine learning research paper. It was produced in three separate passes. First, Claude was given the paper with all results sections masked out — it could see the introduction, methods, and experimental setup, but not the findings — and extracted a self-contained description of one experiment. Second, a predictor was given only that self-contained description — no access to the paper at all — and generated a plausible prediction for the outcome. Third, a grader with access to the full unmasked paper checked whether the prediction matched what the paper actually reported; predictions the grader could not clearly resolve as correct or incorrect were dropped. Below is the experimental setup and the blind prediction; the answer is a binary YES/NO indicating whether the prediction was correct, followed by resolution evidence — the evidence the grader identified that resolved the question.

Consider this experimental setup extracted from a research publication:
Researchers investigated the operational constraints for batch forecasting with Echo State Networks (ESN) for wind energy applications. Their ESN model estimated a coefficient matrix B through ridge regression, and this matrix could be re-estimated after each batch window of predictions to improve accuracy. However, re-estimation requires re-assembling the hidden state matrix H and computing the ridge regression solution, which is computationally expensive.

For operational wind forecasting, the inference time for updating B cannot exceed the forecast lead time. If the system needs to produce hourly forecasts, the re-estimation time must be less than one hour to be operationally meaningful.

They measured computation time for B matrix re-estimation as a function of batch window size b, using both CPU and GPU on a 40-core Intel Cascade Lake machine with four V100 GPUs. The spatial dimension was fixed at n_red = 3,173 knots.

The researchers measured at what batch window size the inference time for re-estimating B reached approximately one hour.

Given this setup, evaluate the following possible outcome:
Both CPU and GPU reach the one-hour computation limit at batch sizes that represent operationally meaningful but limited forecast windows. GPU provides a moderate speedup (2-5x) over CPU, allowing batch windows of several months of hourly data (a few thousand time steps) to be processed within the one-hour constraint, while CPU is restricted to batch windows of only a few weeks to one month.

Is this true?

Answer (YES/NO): NO